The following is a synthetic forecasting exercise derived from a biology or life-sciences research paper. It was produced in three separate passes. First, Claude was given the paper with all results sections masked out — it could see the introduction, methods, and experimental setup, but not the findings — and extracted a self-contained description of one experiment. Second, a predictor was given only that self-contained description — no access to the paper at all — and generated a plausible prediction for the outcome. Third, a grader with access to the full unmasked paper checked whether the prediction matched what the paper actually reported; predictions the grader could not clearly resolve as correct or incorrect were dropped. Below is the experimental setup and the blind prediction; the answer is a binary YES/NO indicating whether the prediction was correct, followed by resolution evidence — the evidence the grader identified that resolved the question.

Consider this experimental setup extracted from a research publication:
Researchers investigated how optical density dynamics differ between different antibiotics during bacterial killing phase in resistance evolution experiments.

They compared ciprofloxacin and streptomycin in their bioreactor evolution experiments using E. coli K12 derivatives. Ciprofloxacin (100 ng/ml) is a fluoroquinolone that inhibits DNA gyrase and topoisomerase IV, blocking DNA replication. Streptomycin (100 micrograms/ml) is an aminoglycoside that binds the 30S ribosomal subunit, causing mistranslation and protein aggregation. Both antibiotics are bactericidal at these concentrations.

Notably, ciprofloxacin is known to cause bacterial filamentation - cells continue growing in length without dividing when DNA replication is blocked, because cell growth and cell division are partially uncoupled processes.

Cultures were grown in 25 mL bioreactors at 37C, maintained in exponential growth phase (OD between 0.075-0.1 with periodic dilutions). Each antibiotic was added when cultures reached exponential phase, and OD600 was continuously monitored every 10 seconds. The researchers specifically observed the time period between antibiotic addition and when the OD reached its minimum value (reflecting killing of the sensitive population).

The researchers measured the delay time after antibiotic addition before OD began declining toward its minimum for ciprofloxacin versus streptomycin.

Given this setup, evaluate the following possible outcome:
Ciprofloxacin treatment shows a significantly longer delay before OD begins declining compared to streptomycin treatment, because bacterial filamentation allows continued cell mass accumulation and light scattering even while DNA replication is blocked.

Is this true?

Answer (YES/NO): YES